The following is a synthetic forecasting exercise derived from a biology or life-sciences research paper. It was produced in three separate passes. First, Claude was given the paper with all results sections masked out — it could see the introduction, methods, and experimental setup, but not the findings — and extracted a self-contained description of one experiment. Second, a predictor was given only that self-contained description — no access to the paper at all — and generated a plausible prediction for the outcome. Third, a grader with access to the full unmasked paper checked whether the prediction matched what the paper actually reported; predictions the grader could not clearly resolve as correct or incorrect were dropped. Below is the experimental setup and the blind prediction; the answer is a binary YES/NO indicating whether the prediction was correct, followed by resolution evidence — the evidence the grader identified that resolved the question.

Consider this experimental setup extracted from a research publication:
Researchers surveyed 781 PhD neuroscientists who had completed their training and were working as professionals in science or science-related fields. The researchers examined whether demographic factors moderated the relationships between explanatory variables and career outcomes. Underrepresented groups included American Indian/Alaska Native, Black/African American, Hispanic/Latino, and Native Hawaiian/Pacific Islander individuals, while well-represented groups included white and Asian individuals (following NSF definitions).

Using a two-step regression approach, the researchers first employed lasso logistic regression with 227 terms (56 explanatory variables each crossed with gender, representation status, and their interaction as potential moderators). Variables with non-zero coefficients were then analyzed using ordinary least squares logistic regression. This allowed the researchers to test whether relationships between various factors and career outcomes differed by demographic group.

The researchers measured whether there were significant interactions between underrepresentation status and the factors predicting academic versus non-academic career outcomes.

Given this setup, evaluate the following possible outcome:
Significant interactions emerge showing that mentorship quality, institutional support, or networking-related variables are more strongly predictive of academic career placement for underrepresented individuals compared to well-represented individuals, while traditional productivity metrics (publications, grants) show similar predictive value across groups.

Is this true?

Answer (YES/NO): NO